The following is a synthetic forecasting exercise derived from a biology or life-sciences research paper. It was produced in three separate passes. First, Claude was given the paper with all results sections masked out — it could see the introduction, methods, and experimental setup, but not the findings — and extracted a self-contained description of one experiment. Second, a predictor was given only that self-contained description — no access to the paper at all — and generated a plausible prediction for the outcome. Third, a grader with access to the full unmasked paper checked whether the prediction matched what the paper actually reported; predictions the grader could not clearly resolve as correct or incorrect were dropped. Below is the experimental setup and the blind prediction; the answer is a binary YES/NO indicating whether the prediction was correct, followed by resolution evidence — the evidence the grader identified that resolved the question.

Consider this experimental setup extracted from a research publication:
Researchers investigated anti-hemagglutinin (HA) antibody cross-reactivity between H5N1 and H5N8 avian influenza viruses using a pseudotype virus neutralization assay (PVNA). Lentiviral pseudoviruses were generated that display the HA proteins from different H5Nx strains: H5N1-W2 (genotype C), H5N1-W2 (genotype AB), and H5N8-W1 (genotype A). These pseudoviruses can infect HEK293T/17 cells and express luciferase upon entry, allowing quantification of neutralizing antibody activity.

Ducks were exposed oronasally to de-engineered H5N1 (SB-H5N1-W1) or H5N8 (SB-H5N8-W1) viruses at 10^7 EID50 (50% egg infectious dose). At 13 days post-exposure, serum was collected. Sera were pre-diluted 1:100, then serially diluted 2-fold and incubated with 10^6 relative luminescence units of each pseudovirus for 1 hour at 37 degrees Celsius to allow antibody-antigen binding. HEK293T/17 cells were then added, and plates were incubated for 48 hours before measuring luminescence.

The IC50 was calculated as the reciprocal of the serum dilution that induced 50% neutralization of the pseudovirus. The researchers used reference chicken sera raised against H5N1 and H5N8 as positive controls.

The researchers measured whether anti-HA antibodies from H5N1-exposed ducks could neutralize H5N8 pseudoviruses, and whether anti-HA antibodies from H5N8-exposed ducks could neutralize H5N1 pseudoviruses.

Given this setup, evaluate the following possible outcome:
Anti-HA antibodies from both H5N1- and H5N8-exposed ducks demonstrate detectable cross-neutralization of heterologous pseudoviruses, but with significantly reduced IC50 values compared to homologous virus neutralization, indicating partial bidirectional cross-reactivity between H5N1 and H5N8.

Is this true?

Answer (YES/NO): NO